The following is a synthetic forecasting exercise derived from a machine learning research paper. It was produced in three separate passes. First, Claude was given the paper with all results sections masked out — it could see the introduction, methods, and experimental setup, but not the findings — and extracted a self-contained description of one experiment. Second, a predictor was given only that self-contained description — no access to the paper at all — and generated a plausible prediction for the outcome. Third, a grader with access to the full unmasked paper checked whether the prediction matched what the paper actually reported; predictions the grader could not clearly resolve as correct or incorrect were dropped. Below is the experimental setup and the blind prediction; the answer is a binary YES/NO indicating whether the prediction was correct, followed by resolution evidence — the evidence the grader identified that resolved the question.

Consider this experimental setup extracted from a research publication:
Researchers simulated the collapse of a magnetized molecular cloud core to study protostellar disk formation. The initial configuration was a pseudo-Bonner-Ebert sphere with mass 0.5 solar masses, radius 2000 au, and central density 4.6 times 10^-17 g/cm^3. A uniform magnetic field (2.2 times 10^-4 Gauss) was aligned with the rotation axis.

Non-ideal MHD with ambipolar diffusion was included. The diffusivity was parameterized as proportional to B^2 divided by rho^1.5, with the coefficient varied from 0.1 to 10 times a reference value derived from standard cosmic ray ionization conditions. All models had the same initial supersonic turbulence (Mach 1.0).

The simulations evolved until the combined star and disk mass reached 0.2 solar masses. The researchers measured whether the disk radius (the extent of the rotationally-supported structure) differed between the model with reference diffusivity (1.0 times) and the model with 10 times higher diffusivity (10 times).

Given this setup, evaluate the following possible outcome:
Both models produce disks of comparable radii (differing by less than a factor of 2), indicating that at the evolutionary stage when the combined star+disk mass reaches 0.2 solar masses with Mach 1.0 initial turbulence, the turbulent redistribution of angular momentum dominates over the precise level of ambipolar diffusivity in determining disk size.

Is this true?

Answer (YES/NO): NO